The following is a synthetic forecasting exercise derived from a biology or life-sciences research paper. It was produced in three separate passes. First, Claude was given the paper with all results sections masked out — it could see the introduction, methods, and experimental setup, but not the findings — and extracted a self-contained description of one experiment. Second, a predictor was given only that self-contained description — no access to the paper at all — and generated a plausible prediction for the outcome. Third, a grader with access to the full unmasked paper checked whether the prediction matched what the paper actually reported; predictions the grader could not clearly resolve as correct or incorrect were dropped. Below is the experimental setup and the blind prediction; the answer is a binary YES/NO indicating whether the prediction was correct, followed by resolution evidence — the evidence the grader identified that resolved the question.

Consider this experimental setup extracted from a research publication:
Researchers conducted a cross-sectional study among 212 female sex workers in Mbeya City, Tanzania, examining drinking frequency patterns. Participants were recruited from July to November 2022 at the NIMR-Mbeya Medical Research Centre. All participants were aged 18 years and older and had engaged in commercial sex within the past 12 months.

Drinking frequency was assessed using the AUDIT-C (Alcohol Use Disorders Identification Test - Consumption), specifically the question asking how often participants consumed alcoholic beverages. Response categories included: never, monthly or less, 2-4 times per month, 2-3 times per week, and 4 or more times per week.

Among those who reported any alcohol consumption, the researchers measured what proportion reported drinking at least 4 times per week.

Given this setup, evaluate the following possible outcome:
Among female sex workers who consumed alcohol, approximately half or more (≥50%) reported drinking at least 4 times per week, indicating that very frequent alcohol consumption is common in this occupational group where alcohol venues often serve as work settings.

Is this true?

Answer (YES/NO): NO